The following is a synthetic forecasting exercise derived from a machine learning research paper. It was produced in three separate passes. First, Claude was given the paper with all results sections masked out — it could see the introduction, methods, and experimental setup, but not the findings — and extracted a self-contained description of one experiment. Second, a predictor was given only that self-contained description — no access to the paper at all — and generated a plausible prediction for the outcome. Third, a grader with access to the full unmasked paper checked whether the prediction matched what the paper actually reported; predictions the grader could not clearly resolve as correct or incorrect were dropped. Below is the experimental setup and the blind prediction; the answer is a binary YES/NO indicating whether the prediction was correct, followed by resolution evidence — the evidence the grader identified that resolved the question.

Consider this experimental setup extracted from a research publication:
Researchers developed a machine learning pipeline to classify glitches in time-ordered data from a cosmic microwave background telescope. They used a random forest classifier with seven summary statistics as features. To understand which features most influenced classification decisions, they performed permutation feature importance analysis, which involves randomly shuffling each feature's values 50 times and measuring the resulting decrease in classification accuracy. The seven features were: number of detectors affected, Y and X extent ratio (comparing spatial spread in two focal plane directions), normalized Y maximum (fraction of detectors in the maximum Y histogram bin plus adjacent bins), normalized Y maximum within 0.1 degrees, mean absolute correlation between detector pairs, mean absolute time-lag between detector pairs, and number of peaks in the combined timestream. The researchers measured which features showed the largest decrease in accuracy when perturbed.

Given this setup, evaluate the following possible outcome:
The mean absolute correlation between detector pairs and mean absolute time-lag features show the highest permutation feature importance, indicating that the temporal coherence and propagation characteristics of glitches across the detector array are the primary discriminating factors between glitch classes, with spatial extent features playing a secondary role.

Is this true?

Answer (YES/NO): NO